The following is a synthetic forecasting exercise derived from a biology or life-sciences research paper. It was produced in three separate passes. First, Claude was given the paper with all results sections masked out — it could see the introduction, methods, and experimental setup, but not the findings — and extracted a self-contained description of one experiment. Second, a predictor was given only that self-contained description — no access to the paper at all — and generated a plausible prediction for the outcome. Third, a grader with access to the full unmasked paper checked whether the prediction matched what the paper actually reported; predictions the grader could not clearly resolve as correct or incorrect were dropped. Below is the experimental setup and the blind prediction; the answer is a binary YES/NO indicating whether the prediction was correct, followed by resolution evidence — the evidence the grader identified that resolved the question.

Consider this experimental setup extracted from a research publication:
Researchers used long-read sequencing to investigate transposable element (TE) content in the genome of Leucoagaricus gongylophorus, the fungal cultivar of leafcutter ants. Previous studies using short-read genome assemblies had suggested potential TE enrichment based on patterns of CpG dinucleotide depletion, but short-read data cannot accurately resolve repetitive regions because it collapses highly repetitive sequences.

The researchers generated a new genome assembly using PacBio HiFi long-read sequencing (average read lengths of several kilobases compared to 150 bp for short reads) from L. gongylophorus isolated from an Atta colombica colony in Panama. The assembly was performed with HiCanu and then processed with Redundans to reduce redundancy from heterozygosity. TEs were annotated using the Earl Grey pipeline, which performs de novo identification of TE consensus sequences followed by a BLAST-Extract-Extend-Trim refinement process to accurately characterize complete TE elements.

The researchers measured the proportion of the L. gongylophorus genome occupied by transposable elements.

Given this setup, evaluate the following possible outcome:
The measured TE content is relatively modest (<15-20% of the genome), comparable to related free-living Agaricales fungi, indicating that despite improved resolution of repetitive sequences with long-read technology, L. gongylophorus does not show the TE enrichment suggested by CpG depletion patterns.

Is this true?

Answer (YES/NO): NO